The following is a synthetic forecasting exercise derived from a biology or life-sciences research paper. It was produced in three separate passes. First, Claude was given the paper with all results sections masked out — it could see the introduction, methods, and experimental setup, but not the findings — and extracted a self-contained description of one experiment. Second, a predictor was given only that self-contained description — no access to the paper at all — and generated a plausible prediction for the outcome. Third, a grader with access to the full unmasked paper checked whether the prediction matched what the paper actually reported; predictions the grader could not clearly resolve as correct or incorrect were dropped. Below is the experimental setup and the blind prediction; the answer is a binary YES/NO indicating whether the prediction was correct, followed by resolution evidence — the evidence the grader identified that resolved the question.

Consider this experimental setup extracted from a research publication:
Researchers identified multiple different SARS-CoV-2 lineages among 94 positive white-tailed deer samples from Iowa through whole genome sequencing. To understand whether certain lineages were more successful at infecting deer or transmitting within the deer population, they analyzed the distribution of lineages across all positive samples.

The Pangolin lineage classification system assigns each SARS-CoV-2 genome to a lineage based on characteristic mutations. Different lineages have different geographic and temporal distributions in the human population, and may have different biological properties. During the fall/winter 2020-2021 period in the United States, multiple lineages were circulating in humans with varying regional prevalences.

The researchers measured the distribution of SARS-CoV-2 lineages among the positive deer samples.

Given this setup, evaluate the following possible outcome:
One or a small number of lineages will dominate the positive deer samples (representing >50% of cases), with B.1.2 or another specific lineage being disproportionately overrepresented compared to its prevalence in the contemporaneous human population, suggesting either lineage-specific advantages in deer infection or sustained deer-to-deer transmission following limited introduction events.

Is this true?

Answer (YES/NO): YES